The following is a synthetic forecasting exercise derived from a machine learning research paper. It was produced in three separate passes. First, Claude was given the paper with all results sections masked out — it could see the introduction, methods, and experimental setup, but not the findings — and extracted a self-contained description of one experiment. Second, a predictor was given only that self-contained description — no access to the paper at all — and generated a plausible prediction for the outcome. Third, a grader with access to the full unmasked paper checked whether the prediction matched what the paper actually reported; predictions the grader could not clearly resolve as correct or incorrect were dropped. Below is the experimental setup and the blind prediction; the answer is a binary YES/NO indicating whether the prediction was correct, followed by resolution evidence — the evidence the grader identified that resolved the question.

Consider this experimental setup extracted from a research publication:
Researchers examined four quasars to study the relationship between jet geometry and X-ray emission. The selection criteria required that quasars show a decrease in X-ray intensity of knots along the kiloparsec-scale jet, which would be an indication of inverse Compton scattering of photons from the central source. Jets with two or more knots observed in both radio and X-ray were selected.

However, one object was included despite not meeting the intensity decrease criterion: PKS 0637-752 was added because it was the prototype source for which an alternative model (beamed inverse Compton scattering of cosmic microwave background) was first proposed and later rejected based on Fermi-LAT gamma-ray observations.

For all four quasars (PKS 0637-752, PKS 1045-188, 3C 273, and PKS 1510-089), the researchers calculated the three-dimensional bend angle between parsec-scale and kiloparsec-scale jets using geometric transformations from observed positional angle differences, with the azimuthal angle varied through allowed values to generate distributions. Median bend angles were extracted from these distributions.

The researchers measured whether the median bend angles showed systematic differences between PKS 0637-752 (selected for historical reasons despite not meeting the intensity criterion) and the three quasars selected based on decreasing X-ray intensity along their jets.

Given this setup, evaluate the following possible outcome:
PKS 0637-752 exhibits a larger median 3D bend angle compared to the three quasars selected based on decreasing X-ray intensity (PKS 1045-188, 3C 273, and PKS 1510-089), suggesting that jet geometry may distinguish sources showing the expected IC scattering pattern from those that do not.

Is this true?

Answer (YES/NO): NO